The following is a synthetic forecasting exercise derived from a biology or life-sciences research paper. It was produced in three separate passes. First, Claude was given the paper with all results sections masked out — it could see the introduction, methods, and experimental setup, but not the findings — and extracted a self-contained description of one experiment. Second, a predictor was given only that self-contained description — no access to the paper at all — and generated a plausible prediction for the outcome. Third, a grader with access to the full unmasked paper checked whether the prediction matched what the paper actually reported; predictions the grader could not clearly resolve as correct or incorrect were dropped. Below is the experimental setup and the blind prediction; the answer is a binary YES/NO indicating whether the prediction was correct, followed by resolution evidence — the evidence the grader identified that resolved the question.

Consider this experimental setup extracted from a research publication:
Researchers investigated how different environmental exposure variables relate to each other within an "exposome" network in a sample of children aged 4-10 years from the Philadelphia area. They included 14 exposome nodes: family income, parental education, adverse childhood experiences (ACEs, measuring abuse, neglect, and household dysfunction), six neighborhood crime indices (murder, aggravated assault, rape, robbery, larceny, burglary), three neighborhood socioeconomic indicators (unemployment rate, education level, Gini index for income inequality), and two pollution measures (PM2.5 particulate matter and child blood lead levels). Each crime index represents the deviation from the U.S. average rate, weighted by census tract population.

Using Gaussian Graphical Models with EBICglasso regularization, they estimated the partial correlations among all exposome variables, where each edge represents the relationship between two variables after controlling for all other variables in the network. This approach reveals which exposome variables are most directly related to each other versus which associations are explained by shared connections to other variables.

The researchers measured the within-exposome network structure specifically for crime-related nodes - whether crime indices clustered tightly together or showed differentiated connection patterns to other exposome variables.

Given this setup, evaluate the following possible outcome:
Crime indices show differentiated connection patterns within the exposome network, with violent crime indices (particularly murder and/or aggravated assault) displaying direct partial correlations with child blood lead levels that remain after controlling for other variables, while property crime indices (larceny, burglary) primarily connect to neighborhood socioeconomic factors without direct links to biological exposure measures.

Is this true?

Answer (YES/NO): NO